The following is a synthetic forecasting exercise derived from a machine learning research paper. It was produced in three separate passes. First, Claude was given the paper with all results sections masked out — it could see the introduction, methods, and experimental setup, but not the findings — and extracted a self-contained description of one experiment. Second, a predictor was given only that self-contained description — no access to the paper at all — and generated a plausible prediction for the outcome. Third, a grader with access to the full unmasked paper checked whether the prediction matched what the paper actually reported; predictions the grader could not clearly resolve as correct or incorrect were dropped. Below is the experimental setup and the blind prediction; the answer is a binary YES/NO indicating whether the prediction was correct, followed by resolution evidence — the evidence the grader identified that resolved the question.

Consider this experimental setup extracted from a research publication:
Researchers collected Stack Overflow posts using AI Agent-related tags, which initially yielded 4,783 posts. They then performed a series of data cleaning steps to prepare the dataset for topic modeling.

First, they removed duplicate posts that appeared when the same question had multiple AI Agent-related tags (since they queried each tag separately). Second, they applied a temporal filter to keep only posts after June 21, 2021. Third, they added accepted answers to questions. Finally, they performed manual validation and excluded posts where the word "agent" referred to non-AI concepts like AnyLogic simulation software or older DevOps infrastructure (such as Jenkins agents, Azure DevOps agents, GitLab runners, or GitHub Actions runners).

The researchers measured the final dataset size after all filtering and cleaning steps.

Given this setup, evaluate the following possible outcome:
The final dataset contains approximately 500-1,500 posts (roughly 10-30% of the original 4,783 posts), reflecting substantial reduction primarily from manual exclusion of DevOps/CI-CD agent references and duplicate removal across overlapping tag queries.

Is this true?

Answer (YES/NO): NO